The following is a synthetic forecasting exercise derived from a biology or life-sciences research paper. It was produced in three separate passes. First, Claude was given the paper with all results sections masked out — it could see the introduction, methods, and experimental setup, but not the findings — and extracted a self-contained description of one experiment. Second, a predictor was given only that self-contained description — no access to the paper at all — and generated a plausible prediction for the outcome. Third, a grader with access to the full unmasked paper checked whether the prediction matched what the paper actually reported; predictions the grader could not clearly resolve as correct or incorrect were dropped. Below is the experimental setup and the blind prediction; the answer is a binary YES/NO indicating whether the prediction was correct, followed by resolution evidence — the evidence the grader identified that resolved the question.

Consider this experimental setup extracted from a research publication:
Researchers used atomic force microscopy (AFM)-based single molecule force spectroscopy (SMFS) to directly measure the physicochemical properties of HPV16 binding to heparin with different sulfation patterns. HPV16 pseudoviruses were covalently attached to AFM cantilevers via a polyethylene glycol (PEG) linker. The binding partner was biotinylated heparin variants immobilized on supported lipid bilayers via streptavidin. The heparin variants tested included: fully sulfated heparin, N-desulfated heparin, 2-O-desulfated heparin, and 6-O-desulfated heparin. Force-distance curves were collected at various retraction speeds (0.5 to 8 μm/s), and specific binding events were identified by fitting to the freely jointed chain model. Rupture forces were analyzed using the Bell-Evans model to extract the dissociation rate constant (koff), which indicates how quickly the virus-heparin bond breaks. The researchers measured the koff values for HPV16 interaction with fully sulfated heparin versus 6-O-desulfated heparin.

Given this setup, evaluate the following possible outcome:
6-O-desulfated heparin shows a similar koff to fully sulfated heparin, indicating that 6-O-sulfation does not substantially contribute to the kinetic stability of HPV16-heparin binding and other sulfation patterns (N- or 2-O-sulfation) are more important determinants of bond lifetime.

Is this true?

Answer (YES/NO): NO